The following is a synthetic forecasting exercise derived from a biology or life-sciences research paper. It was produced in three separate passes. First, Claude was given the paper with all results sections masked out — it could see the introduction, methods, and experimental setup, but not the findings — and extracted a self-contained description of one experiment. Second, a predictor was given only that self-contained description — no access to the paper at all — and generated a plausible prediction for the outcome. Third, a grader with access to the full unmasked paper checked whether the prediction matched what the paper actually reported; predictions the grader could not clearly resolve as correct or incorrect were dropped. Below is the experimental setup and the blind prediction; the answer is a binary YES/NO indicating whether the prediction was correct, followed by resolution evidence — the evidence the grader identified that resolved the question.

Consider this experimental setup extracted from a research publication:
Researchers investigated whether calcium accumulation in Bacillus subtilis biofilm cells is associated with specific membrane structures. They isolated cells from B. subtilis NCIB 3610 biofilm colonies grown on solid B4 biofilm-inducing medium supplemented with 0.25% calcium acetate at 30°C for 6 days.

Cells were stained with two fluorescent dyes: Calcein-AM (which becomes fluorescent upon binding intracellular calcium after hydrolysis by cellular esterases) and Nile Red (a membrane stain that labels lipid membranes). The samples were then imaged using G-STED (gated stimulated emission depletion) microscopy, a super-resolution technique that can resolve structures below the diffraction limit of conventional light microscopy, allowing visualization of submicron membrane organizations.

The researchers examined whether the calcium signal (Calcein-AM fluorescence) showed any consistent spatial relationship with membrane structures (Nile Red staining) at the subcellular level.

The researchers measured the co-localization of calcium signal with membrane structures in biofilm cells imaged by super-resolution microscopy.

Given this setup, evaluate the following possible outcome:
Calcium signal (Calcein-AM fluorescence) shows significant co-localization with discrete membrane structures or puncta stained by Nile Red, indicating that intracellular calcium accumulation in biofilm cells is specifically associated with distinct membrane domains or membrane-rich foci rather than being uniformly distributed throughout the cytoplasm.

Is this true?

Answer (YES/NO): YES